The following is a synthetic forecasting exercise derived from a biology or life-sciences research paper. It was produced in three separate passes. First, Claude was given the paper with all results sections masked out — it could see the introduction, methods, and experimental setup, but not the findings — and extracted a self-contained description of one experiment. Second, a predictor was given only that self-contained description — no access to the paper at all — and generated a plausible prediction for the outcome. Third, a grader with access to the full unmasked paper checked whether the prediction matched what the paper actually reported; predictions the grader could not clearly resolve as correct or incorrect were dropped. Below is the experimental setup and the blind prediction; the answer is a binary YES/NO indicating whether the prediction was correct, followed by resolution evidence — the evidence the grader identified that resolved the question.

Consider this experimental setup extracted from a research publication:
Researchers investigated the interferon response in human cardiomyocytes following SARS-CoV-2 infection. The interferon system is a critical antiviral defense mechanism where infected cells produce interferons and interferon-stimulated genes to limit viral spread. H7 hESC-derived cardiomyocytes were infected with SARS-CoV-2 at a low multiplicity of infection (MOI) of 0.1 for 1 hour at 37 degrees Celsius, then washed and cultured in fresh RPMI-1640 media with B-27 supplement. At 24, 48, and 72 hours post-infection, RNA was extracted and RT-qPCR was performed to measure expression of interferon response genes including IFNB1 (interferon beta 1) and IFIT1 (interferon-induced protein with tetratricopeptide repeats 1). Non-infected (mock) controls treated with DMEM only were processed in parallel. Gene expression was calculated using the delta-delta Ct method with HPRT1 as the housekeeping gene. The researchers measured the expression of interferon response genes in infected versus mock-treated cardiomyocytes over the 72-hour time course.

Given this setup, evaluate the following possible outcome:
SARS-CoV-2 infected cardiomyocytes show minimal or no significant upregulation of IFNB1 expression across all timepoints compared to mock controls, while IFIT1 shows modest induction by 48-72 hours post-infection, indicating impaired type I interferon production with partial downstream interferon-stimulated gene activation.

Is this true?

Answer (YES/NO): NO